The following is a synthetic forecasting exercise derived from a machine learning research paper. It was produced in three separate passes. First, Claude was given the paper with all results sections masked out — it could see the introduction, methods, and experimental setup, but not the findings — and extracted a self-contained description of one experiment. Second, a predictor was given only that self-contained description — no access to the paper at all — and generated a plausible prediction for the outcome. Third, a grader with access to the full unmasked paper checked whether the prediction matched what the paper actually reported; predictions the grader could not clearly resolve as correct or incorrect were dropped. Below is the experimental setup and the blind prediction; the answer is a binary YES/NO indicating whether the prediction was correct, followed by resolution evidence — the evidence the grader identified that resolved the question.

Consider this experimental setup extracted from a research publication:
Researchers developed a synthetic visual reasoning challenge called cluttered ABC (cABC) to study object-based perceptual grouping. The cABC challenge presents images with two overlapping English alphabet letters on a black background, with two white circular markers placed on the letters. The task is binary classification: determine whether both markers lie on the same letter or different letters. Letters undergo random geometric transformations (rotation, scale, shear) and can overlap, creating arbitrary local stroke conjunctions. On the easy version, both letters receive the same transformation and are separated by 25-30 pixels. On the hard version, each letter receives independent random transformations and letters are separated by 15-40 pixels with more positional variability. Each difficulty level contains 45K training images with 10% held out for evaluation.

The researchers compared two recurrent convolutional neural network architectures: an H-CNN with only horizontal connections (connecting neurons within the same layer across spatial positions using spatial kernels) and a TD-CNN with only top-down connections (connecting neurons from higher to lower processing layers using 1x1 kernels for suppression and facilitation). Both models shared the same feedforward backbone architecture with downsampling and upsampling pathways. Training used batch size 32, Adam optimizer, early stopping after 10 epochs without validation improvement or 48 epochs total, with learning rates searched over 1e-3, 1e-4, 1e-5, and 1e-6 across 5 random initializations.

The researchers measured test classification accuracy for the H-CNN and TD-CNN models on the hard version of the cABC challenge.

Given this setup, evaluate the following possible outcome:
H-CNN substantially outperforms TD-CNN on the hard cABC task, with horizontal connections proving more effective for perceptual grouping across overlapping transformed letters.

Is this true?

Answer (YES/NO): NO